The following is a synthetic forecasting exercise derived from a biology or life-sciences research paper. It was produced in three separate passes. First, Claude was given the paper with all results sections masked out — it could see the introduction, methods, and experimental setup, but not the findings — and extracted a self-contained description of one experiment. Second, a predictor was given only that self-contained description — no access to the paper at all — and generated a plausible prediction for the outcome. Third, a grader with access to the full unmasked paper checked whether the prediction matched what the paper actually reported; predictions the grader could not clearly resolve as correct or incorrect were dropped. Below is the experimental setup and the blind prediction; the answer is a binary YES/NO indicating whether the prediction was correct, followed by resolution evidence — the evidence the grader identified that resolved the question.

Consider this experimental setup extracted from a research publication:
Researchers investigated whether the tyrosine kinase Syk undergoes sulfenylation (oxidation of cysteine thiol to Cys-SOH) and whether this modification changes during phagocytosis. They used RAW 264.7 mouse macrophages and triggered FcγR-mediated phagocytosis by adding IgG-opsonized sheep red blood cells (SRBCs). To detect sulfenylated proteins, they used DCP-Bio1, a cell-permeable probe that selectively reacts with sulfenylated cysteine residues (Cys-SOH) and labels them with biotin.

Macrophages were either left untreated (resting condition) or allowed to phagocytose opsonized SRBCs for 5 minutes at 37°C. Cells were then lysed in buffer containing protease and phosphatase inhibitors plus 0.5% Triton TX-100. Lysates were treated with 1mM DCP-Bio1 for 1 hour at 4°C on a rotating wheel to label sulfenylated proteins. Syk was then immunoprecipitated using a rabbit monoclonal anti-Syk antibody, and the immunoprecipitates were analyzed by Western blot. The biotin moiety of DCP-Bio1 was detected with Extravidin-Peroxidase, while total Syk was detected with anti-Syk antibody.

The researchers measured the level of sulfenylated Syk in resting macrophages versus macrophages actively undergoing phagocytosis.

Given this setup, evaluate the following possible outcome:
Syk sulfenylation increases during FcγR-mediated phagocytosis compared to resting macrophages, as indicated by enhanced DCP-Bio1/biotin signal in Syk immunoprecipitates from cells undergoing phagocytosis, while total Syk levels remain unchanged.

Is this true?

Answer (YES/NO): NO